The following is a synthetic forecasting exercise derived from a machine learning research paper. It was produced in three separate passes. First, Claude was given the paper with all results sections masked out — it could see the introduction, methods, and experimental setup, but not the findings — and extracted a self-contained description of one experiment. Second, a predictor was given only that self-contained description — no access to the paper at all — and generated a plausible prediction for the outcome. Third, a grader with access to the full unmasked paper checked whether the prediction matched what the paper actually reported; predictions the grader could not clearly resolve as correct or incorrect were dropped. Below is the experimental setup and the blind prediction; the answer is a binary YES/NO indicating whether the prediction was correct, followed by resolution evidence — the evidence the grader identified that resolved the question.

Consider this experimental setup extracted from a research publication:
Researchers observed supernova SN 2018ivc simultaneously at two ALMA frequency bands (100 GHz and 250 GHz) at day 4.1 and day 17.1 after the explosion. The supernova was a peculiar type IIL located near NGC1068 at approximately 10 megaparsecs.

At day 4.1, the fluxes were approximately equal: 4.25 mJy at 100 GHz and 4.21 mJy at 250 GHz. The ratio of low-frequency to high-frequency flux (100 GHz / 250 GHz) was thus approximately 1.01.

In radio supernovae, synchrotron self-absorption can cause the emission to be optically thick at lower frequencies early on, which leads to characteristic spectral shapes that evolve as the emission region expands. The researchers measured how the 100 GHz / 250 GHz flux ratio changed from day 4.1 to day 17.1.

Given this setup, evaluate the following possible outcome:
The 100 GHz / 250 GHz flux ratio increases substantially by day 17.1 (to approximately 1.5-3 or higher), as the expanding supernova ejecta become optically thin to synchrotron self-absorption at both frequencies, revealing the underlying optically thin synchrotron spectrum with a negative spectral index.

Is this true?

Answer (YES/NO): YES